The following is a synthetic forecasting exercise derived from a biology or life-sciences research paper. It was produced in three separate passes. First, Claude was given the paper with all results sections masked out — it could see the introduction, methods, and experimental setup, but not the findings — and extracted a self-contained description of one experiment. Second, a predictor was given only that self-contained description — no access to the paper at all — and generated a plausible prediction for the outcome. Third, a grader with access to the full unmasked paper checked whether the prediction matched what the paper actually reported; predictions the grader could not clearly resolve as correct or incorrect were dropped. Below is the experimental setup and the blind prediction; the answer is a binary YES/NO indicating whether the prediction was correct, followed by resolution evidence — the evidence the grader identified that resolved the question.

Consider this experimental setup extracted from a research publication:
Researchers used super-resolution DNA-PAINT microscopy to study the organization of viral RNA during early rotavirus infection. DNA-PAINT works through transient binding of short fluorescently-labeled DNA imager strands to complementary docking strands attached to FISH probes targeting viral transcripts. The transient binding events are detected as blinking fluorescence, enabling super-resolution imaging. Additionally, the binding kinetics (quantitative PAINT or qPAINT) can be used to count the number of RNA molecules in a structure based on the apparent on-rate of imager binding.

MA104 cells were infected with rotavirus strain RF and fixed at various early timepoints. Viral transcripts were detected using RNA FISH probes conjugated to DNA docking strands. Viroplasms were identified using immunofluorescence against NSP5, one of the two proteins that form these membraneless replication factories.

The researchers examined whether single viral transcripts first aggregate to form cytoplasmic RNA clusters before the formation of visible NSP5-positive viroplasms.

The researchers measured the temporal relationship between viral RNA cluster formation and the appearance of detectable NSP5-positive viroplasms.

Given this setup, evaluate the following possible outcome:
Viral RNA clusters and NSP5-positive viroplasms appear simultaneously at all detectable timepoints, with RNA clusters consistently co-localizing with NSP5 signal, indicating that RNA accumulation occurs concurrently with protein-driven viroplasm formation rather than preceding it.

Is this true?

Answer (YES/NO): NO